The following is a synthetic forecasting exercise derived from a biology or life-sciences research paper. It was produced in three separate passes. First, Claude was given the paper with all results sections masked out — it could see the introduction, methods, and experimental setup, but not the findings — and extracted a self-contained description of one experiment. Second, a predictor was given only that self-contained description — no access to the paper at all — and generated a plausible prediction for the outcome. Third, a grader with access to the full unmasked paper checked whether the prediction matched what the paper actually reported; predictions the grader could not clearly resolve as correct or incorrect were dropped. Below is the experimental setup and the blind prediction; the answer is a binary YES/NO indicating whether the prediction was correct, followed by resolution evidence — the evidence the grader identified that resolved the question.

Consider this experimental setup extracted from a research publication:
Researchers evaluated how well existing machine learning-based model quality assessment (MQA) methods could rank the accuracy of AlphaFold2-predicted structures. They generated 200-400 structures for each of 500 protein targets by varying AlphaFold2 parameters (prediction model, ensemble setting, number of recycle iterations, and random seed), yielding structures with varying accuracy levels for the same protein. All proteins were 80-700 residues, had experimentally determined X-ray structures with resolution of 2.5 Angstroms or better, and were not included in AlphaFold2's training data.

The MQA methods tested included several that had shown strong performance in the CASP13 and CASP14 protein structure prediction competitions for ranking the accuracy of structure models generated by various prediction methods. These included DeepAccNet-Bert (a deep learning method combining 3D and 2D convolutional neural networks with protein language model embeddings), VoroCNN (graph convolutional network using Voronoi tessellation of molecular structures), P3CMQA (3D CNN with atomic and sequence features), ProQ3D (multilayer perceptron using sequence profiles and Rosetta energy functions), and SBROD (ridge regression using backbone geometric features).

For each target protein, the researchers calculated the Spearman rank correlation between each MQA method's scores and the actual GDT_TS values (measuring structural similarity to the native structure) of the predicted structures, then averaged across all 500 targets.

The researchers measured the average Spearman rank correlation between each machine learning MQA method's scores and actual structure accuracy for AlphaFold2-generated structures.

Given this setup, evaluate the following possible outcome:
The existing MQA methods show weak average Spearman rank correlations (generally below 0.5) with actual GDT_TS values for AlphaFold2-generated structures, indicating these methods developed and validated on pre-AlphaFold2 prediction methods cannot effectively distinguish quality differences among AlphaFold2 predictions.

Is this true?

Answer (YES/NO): YES